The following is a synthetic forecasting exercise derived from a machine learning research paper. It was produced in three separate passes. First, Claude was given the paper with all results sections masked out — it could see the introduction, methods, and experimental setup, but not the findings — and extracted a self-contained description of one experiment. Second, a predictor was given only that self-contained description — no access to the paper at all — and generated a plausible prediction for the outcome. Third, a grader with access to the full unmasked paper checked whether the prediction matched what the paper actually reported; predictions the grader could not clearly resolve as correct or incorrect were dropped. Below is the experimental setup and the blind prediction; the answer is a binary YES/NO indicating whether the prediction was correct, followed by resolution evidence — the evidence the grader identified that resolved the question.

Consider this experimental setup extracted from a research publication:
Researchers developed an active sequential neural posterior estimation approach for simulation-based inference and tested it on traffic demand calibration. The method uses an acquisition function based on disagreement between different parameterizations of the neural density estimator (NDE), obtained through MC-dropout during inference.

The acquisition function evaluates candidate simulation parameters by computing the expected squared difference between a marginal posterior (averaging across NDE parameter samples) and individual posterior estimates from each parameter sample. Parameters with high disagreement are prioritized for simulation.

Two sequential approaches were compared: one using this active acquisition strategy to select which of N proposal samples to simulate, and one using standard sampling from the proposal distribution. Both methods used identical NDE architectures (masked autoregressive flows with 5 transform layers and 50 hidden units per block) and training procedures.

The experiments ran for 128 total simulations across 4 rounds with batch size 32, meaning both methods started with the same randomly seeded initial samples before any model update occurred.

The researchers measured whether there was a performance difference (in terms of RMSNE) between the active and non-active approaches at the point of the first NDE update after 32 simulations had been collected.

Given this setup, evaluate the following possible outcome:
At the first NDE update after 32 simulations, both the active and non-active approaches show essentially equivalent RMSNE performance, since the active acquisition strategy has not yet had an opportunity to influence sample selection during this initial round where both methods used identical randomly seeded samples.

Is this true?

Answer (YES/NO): NO